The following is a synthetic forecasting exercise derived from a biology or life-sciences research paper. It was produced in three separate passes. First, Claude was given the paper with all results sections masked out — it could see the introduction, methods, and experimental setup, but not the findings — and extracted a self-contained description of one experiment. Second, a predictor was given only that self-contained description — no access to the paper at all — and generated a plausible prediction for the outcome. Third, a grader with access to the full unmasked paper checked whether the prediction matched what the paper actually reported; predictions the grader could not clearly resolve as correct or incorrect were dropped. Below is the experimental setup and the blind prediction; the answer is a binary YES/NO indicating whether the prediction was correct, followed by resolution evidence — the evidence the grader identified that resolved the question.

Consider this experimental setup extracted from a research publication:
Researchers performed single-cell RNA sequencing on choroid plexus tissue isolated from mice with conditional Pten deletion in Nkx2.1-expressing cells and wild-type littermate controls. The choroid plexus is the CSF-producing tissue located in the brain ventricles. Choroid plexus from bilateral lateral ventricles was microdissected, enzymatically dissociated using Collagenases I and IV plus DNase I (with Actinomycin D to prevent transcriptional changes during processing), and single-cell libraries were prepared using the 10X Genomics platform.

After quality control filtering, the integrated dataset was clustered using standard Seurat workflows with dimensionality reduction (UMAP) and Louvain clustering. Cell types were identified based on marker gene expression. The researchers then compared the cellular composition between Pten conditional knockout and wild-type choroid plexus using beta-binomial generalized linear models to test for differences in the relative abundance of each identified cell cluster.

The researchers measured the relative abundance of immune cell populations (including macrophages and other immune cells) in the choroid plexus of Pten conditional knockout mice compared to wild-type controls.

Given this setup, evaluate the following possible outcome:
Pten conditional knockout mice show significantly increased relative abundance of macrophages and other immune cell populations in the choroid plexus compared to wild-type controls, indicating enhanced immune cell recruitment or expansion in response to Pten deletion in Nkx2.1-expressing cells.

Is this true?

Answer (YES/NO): NO